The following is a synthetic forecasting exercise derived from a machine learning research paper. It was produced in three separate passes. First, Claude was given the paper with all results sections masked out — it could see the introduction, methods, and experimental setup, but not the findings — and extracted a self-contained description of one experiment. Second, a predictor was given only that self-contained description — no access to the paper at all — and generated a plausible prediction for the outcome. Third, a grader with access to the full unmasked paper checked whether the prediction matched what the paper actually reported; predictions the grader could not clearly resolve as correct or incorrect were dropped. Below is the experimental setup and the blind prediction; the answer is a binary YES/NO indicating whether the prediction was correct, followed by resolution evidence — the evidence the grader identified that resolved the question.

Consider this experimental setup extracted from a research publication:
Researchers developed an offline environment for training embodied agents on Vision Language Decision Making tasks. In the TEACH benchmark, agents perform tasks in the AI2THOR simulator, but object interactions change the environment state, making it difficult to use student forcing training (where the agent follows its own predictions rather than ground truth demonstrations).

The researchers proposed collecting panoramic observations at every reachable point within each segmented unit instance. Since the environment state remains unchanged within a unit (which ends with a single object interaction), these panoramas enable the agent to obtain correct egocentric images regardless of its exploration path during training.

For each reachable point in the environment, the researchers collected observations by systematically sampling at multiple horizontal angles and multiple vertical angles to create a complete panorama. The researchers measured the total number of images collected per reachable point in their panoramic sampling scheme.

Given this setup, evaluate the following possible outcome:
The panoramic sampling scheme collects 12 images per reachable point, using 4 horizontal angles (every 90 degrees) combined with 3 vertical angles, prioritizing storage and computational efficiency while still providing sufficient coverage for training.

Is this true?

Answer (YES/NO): NO